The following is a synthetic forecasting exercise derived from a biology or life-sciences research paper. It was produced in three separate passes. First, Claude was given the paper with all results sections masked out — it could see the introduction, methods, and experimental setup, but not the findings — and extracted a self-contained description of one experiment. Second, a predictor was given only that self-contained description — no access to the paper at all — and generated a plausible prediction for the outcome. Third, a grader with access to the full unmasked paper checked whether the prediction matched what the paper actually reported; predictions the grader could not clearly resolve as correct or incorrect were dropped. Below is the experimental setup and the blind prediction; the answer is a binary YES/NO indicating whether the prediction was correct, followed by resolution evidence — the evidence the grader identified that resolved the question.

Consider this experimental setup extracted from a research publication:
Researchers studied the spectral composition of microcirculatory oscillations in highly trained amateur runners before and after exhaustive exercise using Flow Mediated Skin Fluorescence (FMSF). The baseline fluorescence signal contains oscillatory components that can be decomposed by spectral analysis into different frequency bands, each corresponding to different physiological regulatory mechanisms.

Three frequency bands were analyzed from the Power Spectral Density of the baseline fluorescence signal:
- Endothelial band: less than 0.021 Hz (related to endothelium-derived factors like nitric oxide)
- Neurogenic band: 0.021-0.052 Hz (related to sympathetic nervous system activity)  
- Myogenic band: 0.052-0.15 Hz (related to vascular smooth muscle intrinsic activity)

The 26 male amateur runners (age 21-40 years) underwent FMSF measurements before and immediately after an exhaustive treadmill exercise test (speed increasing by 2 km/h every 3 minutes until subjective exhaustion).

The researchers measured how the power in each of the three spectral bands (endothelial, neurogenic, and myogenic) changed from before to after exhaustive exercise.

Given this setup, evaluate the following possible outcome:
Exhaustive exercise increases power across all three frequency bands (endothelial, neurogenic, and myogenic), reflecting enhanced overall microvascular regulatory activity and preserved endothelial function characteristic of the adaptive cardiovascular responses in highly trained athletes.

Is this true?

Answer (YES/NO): NO